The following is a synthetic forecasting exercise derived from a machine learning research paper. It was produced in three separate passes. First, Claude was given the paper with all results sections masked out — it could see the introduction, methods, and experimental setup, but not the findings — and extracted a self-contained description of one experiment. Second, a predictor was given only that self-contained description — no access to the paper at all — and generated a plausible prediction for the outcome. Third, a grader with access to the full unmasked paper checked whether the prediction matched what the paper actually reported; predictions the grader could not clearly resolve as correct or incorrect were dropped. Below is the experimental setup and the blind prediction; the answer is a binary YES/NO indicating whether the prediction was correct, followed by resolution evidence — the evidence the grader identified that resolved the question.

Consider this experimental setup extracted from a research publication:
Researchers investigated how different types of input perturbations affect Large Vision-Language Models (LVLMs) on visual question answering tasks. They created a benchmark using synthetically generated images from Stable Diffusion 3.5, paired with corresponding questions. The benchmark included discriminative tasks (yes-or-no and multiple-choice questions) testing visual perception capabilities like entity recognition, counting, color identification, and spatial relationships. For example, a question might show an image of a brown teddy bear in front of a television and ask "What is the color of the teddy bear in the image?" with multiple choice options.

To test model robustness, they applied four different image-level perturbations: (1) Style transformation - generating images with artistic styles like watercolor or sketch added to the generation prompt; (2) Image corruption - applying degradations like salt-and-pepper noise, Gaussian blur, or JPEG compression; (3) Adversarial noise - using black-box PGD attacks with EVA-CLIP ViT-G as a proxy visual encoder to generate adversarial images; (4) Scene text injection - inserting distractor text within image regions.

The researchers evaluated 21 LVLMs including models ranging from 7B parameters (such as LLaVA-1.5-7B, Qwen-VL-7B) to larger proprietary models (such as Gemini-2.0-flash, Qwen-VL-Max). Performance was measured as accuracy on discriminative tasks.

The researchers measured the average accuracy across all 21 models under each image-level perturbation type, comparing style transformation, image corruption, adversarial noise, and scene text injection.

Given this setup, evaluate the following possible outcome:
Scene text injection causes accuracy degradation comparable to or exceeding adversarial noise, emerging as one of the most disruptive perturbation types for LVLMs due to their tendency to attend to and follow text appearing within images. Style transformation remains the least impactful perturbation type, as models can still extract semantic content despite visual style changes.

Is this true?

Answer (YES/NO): NO